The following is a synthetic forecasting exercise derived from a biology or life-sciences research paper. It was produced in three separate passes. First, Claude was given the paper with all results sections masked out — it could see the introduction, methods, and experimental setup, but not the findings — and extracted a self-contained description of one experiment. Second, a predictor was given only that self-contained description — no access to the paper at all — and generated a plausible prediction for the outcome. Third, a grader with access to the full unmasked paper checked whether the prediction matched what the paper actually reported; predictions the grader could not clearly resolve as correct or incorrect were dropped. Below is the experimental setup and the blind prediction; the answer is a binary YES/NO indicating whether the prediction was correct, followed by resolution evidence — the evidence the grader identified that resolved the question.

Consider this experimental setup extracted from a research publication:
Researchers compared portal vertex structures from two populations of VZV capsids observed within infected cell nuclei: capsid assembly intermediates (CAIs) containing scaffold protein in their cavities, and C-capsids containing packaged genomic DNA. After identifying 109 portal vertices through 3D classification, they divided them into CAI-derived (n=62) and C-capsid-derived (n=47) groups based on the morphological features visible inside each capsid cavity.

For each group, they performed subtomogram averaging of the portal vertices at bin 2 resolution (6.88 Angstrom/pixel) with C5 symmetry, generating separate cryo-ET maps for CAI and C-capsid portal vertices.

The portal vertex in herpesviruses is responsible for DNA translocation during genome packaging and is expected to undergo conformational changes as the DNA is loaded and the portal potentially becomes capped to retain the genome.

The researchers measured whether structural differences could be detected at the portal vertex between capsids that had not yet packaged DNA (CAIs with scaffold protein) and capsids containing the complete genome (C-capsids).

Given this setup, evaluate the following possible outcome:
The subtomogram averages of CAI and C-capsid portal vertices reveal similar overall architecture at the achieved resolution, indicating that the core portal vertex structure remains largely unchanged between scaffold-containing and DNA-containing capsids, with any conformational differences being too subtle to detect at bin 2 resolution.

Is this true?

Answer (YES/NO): NO